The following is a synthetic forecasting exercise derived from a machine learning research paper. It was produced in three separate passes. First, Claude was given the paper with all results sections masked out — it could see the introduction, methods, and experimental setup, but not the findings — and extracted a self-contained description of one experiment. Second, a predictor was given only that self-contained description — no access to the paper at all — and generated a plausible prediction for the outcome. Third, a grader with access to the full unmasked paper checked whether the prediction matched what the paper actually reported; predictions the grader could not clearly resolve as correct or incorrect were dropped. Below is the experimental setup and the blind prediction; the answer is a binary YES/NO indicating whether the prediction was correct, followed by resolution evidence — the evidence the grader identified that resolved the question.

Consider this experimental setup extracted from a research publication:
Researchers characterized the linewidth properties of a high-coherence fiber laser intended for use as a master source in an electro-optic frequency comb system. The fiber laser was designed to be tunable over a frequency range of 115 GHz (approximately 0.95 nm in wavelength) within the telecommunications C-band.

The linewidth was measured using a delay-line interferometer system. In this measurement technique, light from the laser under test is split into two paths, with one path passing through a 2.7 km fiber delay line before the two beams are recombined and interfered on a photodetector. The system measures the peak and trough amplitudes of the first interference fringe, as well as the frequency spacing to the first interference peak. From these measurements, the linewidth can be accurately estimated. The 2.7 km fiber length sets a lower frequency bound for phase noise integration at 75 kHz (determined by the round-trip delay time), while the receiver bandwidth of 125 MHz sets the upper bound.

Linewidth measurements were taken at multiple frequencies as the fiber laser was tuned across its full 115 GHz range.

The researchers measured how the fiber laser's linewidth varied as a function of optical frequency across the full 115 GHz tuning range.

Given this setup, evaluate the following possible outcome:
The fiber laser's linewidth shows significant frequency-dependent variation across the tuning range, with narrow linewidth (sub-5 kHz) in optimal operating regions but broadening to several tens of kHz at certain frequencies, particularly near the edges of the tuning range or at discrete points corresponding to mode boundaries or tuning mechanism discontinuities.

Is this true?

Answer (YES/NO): NO